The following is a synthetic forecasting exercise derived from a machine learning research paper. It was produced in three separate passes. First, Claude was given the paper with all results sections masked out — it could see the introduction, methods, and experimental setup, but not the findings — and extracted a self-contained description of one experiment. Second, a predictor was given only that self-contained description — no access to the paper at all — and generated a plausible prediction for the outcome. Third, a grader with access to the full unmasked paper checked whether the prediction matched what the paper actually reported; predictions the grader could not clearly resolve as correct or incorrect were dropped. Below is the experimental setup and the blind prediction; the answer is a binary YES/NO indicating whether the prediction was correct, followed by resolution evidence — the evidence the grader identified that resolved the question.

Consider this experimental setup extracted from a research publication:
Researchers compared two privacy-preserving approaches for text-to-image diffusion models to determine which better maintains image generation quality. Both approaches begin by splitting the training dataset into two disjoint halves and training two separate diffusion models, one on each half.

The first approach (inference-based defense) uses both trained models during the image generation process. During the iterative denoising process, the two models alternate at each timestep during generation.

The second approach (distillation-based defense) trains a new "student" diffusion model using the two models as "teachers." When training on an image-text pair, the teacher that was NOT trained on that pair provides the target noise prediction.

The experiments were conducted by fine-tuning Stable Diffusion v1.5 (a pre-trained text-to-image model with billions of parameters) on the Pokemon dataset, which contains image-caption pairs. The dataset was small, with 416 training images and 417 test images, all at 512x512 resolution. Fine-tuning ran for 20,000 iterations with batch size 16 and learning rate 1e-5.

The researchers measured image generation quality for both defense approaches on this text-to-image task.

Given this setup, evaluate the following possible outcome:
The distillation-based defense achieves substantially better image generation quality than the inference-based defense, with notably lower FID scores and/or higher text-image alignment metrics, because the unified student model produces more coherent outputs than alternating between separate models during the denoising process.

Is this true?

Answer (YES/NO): NO